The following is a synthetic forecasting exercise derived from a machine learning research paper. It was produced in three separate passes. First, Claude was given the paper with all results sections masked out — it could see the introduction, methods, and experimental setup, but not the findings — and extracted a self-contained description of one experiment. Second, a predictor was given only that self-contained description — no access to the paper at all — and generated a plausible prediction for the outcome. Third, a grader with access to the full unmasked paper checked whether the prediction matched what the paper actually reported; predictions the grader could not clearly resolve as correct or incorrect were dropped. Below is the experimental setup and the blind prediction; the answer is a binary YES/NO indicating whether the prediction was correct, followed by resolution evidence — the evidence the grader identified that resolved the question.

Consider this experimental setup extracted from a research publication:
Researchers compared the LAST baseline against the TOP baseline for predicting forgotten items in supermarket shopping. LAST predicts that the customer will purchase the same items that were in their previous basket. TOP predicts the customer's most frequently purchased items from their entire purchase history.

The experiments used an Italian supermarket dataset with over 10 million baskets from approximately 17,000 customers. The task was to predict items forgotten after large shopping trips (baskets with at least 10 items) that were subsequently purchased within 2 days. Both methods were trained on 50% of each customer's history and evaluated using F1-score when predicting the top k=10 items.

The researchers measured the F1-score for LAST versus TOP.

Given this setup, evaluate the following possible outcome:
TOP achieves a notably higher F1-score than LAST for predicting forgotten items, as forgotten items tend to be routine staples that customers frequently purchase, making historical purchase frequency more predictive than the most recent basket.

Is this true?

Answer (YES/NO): YES